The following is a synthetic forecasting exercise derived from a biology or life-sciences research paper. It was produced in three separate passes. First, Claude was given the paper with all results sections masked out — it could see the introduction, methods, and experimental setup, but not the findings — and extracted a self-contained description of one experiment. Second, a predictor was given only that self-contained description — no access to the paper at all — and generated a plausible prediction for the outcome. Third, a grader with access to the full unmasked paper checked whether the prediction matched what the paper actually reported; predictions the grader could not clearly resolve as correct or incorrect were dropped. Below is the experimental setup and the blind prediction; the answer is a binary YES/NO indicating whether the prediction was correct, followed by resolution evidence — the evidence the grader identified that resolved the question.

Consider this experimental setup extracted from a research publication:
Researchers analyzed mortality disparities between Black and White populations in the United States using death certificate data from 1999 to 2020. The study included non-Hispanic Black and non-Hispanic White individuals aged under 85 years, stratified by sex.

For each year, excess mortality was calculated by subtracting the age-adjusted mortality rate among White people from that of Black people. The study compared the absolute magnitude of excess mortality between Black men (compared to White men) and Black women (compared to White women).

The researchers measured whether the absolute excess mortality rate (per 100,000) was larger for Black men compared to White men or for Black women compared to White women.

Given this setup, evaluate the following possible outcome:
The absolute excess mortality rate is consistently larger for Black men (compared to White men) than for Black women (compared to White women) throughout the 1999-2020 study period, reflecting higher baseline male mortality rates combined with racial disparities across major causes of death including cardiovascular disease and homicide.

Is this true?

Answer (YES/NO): YES